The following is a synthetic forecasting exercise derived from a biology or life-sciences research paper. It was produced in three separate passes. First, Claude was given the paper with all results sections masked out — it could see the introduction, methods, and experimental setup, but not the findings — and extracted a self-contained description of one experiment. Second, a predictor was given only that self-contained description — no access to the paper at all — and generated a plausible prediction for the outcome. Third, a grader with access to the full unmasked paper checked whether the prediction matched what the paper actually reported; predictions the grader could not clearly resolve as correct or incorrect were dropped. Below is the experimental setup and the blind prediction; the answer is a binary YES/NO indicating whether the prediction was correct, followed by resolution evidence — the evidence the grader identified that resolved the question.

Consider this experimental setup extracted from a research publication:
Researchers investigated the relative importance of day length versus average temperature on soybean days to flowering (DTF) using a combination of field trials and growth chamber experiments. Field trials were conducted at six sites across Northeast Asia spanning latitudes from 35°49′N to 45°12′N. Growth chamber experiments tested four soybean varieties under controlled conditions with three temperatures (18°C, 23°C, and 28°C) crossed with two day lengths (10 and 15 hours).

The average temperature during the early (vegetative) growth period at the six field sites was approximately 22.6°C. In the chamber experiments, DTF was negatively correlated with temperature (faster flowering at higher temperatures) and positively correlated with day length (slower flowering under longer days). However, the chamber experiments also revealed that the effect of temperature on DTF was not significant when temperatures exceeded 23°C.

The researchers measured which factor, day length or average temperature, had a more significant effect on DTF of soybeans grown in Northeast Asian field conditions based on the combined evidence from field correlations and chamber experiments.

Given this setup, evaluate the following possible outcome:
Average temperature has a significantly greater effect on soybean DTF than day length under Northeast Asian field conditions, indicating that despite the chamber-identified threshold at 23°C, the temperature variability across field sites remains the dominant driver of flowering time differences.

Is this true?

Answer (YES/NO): NO